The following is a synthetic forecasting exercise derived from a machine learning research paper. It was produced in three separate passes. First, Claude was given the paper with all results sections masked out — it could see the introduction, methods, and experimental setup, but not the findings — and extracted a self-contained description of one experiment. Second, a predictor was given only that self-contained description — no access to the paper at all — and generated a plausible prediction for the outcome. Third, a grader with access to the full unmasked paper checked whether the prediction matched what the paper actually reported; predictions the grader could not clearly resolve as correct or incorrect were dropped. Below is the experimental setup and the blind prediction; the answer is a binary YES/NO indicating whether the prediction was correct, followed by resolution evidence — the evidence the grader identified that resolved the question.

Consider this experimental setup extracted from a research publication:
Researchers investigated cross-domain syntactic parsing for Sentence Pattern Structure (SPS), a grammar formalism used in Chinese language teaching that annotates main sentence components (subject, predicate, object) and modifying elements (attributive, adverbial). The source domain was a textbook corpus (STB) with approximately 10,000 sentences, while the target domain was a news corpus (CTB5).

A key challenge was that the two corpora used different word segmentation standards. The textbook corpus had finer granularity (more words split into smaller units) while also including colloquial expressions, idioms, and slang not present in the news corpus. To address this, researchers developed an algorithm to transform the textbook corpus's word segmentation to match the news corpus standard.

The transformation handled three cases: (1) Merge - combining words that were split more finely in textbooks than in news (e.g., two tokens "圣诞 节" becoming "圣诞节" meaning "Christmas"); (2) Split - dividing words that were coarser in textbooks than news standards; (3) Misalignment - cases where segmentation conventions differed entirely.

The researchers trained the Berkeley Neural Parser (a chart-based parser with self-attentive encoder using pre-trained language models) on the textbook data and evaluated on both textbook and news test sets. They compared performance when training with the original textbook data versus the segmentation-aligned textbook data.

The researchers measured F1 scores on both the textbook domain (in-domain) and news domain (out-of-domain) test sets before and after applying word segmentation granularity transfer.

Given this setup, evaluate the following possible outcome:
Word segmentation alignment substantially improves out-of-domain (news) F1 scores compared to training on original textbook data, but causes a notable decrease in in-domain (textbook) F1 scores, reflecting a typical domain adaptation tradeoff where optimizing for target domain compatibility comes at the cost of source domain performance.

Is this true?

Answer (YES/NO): YES